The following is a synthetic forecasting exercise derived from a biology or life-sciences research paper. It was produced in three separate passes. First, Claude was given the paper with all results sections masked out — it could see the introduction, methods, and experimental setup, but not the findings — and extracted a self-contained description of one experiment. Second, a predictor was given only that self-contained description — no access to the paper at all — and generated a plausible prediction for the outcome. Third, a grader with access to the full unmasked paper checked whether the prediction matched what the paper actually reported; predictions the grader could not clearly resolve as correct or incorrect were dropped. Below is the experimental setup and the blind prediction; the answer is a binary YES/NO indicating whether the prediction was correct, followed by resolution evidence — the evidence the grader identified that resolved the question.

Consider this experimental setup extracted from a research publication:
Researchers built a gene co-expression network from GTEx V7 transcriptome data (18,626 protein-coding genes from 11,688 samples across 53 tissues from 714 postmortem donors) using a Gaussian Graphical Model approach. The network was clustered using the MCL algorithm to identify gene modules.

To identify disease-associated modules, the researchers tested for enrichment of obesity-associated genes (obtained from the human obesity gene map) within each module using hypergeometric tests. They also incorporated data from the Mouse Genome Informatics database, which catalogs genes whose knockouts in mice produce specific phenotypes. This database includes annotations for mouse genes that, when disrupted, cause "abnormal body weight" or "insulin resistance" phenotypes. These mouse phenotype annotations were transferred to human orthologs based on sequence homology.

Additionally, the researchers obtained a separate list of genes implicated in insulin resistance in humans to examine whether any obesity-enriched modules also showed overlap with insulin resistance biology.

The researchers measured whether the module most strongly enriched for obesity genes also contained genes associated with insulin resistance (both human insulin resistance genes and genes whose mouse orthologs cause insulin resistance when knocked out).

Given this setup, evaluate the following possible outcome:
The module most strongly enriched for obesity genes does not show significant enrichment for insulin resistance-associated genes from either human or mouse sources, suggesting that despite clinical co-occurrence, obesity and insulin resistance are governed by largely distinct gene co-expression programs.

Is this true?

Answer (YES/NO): NO